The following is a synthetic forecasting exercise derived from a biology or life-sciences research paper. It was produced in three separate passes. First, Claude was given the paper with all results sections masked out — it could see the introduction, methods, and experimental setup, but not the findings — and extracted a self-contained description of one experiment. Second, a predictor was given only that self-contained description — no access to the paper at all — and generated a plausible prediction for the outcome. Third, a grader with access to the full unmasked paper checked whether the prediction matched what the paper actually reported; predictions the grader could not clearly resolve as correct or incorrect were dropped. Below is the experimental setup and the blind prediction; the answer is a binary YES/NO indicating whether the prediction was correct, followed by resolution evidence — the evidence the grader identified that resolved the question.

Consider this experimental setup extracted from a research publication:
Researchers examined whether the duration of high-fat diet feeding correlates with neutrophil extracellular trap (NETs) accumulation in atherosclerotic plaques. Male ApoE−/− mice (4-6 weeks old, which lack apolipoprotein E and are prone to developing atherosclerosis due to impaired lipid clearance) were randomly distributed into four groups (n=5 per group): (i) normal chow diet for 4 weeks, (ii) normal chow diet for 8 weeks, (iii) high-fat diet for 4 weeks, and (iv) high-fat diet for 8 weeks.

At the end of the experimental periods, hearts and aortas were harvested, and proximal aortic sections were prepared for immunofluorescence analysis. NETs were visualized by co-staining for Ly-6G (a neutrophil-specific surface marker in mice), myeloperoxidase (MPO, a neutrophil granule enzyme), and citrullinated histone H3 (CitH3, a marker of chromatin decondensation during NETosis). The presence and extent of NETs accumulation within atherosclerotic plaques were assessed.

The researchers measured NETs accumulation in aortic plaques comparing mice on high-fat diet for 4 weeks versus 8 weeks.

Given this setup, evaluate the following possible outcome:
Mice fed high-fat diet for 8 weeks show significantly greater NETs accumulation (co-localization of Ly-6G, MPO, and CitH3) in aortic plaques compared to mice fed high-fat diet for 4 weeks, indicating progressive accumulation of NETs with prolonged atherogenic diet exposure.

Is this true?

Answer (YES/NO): YES